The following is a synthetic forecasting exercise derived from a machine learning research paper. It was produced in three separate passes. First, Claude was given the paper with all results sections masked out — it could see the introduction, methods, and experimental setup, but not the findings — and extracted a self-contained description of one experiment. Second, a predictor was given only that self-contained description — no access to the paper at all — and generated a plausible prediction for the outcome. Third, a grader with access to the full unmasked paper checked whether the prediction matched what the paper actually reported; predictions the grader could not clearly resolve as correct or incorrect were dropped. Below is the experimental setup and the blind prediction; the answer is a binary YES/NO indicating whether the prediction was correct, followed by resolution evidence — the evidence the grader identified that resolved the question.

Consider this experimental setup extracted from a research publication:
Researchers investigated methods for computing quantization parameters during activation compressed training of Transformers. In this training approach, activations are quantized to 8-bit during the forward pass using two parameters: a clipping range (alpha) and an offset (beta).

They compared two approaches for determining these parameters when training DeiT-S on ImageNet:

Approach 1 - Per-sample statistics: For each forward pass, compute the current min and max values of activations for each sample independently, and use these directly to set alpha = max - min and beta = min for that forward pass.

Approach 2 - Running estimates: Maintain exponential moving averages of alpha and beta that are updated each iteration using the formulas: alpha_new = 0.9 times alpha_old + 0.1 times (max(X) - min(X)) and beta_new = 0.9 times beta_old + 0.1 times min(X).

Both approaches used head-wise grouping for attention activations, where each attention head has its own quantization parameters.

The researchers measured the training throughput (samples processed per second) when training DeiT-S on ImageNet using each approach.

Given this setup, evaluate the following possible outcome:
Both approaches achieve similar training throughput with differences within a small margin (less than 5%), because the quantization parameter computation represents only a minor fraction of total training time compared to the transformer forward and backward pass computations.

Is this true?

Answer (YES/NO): NO